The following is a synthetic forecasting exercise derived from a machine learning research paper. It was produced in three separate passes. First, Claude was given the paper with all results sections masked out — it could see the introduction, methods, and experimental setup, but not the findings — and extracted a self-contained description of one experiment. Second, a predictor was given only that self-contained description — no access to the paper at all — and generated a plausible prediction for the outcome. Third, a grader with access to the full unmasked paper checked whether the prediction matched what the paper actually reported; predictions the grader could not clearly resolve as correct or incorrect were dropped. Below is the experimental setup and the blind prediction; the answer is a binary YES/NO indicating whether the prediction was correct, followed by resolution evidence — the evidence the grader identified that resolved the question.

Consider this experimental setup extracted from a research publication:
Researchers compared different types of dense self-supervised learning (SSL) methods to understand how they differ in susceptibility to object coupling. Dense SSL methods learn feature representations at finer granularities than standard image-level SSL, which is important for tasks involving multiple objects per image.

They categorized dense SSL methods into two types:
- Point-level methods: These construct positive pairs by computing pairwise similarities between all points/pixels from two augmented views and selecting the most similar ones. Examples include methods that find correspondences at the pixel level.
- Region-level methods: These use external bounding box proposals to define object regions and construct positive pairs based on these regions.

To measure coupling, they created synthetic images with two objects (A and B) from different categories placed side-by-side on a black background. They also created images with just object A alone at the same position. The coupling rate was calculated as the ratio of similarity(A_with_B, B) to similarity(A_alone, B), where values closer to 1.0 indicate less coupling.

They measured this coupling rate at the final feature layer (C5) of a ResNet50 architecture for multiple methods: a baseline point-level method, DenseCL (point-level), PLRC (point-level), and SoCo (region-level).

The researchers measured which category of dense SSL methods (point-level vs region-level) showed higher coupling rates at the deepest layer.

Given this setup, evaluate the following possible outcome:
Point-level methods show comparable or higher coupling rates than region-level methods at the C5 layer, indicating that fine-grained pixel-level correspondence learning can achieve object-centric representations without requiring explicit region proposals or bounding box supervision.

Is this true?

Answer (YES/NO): NO